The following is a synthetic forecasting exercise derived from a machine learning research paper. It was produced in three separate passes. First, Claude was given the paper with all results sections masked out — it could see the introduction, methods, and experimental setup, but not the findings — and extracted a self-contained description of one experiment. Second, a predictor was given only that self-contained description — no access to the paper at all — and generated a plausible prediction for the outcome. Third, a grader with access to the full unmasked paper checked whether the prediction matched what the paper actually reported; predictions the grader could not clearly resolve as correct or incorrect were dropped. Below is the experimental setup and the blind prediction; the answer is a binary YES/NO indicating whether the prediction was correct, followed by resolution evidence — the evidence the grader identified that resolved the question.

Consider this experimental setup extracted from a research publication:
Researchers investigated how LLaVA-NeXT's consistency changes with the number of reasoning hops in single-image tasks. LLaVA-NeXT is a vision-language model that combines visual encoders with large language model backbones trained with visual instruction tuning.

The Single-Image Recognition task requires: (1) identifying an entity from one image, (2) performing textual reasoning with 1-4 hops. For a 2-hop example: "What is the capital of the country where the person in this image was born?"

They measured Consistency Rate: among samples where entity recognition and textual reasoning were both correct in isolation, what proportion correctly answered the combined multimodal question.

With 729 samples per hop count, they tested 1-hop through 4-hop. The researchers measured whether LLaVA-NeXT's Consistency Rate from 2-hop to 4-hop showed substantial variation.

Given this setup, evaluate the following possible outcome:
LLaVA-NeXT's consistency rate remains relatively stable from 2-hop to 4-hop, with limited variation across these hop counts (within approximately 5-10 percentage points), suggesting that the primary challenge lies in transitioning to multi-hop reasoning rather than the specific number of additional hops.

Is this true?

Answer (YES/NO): YES